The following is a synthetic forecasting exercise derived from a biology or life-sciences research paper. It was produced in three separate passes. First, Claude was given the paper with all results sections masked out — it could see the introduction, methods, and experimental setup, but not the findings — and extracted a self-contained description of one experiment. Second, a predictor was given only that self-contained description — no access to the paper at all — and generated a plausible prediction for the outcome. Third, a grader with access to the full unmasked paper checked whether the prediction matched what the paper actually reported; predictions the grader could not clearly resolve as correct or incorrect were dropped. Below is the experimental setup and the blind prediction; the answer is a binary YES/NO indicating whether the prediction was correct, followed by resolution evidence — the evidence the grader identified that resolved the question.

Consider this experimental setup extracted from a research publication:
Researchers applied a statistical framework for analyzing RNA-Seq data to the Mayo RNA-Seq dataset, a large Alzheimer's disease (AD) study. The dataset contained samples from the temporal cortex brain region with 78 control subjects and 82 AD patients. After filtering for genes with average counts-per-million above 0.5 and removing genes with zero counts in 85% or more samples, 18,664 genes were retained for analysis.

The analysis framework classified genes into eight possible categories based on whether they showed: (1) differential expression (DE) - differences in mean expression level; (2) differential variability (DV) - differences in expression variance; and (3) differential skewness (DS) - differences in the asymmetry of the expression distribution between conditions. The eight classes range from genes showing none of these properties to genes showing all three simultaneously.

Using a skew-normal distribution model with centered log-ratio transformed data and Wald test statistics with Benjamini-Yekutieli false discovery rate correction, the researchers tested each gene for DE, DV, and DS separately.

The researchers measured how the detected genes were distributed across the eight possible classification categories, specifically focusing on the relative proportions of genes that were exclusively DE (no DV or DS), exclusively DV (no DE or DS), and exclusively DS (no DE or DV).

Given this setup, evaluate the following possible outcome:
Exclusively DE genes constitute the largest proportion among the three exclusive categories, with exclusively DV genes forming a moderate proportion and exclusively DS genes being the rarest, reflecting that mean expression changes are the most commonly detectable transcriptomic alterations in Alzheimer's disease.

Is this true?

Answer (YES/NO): YES